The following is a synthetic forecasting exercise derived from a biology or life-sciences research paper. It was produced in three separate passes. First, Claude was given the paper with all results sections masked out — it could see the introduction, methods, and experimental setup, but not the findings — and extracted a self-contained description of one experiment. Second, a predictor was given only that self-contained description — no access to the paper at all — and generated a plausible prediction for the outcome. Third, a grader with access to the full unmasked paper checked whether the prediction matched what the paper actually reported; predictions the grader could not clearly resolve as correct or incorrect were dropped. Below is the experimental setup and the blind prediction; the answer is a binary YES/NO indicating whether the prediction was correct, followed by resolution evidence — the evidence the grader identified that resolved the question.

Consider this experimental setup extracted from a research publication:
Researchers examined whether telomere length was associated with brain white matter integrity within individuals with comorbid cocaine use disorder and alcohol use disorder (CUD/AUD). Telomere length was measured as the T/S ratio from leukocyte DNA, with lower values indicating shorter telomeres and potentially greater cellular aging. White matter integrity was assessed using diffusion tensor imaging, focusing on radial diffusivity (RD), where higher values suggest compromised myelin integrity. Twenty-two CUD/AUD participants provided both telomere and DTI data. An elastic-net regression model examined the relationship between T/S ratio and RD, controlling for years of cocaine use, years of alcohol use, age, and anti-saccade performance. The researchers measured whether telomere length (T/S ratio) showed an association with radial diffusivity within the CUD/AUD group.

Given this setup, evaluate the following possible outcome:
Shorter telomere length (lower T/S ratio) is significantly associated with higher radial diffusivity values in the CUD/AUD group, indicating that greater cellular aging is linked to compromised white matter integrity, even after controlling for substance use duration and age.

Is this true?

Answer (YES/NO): YES